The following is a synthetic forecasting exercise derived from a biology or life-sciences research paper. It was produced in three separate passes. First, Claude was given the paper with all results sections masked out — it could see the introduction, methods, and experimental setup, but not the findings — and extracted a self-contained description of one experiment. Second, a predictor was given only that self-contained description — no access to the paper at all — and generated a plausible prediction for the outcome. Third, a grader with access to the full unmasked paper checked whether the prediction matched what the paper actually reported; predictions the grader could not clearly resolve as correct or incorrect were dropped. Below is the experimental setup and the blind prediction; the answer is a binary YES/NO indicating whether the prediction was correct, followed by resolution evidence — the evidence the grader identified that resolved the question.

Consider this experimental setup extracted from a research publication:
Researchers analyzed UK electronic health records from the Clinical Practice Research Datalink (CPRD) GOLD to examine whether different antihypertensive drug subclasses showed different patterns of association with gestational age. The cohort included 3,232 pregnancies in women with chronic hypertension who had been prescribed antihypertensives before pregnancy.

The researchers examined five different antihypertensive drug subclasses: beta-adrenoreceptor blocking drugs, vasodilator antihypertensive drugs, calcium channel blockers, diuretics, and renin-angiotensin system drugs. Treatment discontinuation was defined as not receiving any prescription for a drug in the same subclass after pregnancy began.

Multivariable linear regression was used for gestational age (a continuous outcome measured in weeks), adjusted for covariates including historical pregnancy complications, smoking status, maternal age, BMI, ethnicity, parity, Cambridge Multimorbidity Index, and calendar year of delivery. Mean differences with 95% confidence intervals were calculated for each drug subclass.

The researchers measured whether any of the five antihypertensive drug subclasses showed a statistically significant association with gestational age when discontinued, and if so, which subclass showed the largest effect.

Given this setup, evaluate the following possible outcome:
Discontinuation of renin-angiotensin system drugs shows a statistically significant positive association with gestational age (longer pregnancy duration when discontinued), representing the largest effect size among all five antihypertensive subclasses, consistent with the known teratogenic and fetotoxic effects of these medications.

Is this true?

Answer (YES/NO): NO